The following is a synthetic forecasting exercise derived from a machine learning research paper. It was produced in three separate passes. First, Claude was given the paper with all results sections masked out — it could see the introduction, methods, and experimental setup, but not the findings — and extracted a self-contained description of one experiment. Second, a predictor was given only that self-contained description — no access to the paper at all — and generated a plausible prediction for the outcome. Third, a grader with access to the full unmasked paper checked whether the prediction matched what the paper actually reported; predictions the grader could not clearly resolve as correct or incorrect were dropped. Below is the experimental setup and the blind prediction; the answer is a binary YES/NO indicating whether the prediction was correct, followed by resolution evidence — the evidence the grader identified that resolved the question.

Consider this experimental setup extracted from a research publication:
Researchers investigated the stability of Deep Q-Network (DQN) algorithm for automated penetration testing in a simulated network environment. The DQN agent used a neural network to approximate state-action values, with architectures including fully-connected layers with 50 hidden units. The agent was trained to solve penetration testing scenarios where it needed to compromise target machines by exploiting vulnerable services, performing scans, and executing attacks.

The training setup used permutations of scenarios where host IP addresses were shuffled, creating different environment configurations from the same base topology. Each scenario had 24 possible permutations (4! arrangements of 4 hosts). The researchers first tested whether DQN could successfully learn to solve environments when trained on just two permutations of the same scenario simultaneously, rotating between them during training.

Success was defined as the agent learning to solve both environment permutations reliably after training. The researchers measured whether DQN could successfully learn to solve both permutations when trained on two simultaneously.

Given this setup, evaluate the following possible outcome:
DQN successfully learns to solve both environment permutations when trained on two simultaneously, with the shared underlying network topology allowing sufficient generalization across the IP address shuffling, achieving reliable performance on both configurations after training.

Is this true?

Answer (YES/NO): NO